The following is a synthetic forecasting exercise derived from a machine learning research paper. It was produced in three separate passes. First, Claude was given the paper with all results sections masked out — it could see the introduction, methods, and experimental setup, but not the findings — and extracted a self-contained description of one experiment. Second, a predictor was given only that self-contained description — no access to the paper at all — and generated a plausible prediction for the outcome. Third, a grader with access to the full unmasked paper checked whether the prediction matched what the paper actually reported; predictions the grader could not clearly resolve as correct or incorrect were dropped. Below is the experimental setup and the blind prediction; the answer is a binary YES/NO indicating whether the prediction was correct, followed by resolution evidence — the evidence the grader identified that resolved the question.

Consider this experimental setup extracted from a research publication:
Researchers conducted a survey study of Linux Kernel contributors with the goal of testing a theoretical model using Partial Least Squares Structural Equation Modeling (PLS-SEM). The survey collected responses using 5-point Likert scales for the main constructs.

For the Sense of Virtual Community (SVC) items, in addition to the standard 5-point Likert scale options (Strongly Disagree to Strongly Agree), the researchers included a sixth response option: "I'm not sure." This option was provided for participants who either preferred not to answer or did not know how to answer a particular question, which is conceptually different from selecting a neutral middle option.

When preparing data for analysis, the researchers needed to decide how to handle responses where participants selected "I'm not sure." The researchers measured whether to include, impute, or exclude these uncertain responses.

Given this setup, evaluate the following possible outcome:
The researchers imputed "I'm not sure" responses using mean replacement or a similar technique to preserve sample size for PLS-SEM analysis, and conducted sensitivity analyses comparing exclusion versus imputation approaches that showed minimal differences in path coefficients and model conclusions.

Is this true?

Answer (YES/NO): NO